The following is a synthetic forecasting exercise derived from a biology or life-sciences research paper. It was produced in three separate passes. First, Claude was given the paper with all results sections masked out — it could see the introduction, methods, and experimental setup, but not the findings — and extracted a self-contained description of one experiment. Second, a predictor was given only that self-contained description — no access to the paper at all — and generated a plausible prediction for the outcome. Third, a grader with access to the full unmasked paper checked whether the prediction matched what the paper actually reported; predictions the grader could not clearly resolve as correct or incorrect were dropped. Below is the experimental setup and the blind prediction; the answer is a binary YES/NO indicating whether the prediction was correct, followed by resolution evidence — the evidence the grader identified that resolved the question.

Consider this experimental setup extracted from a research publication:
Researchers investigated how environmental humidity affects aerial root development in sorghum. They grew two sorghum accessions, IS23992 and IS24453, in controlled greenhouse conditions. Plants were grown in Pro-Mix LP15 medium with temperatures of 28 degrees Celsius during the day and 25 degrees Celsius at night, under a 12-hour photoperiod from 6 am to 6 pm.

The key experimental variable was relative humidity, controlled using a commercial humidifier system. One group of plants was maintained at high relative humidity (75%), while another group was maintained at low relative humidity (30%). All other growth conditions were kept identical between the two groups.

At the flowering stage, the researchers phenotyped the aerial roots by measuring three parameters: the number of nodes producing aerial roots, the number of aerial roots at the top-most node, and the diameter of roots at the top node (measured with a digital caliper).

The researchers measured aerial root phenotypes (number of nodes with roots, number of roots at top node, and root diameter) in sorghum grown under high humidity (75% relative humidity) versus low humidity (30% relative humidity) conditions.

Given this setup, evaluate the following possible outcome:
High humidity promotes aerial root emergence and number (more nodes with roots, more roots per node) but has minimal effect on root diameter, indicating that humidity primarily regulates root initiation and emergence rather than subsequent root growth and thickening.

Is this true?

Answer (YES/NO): NO